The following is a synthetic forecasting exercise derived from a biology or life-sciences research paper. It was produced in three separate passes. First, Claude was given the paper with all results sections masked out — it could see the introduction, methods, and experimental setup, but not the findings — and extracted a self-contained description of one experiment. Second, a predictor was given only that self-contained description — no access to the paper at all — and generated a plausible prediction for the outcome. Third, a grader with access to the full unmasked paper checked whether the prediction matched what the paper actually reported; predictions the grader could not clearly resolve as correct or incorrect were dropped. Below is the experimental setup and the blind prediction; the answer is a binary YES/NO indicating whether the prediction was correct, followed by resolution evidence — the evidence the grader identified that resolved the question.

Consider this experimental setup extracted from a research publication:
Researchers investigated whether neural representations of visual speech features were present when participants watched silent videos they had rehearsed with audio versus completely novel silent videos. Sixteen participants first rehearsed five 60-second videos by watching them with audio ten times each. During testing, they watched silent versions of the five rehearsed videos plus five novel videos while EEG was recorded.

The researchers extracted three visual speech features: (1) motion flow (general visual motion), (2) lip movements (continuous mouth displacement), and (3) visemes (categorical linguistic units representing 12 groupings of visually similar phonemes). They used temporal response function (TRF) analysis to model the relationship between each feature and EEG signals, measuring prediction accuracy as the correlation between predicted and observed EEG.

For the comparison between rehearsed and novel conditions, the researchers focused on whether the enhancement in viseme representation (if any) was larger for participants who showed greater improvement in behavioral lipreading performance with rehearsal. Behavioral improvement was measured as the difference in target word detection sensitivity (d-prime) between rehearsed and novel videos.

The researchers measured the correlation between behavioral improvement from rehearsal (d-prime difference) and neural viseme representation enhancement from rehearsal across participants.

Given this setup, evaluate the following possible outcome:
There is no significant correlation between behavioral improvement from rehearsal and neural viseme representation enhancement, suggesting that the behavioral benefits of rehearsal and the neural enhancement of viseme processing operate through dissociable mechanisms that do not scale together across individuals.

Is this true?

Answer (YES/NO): NO